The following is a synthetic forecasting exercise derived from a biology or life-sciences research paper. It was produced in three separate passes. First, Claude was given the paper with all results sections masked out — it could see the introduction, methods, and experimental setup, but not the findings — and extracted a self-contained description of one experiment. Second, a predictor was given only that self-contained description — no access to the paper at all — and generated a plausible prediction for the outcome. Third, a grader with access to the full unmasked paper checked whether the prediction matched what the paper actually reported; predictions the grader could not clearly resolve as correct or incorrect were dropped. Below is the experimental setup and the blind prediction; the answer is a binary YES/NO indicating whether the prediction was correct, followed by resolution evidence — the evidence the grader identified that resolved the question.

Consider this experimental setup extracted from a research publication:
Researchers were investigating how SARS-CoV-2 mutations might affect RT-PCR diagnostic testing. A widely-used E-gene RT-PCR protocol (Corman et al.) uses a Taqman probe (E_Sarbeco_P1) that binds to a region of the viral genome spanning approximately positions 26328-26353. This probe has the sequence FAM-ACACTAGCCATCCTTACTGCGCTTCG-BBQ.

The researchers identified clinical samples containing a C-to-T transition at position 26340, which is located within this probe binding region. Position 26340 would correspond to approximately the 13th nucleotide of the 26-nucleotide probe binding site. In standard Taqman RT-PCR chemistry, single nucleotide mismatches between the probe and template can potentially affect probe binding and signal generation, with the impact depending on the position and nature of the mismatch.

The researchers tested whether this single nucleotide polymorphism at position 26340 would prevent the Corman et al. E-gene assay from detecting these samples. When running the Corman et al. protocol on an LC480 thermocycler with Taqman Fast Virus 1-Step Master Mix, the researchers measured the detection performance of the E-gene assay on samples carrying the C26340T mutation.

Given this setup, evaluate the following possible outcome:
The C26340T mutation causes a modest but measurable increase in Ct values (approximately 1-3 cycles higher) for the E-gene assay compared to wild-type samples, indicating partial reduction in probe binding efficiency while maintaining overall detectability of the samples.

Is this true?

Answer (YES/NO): NO